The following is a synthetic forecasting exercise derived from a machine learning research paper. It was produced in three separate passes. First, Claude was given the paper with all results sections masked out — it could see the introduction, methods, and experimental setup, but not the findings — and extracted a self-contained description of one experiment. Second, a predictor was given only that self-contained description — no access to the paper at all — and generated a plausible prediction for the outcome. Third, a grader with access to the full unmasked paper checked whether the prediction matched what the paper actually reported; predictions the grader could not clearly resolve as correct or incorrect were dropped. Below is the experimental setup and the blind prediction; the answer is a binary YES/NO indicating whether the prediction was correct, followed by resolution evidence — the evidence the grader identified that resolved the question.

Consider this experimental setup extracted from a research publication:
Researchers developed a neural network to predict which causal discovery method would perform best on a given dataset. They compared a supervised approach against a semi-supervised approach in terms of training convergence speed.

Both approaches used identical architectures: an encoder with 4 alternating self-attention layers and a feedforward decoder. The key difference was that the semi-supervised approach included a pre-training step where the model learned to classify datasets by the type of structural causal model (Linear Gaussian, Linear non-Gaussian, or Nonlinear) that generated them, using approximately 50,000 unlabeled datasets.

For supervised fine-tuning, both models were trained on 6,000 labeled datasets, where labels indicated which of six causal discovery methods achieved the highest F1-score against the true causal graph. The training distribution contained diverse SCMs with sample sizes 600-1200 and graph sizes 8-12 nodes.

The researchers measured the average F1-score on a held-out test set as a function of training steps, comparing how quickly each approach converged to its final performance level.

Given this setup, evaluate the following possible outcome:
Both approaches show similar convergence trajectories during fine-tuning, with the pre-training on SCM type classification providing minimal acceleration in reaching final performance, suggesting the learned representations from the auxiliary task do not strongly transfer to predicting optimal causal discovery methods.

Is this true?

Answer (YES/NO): NO